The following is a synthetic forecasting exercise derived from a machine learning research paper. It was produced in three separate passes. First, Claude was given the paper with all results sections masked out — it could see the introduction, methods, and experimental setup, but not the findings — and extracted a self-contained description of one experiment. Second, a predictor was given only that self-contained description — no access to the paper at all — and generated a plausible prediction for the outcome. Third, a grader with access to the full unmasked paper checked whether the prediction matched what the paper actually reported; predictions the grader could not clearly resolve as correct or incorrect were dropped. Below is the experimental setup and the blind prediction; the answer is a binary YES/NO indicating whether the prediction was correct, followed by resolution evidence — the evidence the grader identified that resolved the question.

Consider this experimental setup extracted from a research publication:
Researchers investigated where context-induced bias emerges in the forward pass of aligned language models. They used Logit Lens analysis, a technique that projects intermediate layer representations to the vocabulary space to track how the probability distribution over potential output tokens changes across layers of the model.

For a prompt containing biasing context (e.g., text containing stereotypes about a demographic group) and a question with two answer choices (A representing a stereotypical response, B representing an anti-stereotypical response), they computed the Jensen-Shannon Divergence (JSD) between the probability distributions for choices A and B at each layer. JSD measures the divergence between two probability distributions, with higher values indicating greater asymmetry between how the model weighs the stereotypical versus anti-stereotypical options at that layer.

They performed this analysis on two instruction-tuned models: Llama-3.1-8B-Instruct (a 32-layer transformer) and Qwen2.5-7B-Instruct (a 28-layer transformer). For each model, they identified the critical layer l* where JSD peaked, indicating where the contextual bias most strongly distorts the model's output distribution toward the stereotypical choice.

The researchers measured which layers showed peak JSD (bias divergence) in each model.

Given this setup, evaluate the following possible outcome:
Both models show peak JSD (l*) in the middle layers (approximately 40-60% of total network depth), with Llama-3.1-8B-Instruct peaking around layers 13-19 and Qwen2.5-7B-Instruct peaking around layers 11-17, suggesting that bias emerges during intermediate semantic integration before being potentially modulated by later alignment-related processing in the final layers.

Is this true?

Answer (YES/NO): NO